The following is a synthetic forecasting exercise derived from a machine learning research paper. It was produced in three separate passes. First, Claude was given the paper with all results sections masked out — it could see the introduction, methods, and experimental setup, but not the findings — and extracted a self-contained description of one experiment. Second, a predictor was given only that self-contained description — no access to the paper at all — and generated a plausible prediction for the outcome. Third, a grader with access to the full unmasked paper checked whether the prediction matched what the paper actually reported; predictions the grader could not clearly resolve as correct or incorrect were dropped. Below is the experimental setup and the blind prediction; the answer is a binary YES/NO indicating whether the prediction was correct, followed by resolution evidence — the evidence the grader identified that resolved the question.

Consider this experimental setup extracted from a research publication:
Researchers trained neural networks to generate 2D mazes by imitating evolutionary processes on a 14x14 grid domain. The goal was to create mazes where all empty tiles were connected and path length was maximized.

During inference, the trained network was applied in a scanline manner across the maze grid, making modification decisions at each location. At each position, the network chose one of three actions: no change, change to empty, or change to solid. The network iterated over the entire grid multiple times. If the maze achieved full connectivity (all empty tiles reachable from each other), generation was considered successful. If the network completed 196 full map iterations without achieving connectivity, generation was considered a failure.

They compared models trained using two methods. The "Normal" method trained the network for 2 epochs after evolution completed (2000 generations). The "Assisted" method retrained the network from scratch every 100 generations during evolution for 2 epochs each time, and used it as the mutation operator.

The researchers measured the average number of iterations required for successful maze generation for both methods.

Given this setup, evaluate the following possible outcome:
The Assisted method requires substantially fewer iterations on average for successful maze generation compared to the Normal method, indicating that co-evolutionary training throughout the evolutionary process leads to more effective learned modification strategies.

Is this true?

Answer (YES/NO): YES